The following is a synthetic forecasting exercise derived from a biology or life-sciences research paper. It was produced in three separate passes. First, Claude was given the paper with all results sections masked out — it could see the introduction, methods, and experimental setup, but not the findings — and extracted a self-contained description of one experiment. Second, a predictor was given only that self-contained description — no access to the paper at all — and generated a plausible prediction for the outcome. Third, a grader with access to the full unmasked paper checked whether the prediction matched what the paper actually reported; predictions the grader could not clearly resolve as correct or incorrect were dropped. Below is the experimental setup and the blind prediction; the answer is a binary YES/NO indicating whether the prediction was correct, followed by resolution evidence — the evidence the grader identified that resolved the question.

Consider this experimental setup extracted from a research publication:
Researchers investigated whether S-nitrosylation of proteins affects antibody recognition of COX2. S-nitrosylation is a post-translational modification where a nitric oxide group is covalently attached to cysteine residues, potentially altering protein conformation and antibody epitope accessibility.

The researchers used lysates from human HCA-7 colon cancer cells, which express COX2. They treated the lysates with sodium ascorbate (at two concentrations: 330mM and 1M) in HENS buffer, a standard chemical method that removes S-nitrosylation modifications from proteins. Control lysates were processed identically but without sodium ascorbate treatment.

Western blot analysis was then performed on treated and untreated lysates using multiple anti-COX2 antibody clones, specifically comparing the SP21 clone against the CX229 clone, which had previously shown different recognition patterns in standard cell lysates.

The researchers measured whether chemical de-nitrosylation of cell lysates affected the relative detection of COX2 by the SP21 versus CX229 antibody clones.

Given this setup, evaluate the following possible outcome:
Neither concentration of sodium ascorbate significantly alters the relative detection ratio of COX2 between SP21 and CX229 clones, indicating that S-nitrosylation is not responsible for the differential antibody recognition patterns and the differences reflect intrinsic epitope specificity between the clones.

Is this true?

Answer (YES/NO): NO